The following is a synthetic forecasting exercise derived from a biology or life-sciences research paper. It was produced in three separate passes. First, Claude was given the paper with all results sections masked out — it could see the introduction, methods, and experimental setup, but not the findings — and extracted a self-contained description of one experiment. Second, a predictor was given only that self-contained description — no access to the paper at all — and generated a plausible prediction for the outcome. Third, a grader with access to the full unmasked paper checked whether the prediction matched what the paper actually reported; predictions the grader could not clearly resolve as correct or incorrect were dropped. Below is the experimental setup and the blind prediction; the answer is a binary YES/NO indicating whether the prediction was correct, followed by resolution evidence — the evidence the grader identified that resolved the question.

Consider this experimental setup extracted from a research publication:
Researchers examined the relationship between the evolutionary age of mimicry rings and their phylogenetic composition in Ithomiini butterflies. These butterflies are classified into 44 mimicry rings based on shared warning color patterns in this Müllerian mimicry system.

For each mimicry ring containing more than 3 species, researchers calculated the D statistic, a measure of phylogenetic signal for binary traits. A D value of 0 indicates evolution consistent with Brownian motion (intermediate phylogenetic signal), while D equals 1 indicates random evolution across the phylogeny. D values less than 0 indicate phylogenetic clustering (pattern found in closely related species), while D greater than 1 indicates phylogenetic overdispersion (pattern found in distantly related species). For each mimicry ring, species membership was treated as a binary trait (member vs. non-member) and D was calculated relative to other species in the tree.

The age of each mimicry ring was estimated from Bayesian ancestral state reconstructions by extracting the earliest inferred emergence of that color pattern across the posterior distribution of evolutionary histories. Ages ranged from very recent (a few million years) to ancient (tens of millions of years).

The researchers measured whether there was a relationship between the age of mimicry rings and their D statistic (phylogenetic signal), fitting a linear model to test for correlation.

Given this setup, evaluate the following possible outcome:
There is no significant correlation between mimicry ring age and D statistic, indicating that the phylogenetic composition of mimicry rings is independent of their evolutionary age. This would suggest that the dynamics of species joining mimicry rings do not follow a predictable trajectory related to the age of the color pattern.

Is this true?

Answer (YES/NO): NO